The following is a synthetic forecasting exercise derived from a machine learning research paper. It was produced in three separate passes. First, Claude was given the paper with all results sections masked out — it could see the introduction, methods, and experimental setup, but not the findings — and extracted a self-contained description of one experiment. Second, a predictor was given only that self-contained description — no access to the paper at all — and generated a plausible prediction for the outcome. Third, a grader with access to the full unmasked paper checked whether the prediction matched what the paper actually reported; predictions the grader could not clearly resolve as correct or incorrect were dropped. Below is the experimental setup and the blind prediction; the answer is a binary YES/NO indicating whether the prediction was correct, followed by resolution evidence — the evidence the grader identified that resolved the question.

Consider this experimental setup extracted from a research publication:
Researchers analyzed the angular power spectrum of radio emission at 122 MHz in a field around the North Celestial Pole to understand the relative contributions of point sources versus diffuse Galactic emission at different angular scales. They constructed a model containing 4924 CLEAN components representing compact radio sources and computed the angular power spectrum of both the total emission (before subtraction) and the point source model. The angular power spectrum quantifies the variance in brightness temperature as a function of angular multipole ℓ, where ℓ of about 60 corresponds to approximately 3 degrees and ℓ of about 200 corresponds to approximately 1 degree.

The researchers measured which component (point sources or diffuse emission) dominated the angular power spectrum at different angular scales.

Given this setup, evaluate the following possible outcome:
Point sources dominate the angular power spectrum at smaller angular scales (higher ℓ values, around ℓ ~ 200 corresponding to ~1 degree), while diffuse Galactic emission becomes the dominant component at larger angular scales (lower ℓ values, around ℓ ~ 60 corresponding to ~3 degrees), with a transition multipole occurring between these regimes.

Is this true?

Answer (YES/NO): YES